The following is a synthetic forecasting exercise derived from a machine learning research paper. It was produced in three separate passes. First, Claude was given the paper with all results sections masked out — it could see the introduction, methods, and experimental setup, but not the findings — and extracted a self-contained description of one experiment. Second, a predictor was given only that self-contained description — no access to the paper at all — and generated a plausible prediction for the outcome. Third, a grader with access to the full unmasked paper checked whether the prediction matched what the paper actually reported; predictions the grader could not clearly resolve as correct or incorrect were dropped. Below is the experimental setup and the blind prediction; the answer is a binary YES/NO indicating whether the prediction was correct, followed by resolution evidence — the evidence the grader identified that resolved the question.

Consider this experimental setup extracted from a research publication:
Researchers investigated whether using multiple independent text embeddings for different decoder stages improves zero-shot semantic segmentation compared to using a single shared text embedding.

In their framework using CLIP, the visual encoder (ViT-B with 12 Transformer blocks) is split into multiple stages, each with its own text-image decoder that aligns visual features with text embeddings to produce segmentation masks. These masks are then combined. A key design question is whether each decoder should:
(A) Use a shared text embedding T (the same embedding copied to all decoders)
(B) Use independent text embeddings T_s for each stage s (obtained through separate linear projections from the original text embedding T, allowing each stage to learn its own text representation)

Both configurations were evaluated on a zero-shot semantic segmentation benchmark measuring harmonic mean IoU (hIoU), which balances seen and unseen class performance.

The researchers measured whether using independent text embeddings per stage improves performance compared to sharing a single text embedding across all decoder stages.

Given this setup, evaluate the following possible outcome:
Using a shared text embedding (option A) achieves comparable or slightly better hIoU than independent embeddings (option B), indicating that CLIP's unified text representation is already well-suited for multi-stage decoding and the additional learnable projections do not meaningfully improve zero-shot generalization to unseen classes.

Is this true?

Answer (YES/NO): NO